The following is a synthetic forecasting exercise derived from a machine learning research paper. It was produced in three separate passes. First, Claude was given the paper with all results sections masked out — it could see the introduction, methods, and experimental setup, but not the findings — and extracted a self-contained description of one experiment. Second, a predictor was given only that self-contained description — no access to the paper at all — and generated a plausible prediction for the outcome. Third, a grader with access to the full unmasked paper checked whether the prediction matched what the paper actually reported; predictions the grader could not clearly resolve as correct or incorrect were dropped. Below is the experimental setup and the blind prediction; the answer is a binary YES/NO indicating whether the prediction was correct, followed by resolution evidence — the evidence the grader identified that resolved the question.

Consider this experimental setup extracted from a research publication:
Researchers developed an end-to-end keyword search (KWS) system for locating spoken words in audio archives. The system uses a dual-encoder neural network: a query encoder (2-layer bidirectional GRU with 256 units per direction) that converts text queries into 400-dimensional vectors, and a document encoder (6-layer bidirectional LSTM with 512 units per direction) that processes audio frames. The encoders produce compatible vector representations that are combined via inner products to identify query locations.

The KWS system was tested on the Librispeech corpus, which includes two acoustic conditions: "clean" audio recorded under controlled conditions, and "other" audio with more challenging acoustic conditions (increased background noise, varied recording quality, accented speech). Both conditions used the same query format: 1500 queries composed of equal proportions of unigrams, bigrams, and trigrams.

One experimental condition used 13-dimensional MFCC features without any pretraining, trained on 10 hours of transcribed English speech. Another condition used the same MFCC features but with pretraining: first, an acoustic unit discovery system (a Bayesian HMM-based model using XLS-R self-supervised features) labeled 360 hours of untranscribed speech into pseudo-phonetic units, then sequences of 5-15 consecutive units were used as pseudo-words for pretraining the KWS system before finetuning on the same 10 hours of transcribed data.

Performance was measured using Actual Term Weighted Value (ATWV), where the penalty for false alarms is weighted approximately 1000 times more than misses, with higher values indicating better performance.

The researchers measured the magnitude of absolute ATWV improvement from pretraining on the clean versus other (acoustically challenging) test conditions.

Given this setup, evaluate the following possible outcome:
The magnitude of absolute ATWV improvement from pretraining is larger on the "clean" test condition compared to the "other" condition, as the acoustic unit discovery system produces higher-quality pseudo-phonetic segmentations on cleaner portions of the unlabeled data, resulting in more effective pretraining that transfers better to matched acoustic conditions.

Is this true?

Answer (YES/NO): YES